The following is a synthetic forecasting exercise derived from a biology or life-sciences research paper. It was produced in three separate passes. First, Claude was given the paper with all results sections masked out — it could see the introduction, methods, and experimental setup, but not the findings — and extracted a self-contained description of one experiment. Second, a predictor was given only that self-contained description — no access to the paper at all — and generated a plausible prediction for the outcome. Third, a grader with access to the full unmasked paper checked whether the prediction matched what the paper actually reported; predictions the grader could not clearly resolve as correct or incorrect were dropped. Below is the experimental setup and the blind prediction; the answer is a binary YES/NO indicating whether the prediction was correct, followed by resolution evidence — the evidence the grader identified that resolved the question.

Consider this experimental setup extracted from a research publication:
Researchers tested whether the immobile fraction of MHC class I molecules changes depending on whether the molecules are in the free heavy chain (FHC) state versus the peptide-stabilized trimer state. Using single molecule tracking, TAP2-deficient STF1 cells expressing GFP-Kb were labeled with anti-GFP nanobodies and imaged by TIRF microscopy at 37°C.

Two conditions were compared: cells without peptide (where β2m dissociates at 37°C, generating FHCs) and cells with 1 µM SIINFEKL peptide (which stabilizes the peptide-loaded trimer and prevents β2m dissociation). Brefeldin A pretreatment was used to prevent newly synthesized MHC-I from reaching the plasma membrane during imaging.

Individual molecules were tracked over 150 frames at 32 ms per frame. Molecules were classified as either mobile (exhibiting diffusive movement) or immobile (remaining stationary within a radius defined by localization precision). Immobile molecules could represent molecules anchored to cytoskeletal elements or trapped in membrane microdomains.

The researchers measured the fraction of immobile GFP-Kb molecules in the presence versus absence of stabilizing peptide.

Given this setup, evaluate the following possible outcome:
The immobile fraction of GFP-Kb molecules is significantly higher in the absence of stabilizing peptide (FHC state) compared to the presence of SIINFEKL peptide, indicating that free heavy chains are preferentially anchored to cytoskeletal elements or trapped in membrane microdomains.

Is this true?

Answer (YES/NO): NO